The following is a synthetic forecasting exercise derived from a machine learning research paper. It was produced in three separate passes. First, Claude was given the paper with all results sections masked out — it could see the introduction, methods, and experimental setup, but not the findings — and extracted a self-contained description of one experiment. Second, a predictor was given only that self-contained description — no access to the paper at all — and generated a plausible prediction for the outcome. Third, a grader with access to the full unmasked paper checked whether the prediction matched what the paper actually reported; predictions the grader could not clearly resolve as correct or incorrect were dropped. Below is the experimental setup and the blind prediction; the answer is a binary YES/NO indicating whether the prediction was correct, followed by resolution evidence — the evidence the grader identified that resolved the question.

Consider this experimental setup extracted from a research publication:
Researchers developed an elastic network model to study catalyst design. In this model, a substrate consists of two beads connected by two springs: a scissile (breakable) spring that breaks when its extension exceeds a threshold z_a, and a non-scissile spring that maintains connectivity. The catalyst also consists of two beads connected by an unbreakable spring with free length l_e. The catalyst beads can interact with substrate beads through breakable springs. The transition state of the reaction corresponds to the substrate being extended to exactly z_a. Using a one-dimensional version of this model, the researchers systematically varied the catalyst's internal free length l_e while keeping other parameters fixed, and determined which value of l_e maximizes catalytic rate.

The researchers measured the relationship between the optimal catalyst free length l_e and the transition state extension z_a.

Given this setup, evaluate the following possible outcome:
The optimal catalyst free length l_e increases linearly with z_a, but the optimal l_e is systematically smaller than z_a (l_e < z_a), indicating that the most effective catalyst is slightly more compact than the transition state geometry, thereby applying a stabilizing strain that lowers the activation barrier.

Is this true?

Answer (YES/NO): NO